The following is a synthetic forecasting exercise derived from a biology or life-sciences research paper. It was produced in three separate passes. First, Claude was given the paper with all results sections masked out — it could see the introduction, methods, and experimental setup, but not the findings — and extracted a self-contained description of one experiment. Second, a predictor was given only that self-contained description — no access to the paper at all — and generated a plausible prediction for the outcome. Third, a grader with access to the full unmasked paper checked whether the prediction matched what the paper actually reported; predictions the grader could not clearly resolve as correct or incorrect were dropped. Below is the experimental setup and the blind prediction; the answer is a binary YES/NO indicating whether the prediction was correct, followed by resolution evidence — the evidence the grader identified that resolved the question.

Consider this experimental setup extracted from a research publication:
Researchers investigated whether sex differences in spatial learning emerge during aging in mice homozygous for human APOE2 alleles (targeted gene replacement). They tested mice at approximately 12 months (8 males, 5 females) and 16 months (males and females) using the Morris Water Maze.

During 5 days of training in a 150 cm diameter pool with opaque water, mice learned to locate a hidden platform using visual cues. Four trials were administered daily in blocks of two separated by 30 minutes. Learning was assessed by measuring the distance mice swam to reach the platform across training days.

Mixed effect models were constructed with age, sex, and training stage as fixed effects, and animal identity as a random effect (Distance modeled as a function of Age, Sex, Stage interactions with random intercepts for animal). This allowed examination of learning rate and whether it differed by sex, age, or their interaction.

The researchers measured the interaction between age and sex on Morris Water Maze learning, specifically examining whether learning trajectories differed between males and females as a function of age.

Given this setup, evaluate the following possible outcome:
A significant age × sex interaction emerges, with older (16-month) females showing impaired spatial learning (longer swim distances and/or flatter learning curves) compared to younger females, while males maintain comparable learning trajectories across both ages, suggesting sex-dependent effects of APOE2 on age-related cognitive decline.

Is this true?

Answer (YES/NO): NO